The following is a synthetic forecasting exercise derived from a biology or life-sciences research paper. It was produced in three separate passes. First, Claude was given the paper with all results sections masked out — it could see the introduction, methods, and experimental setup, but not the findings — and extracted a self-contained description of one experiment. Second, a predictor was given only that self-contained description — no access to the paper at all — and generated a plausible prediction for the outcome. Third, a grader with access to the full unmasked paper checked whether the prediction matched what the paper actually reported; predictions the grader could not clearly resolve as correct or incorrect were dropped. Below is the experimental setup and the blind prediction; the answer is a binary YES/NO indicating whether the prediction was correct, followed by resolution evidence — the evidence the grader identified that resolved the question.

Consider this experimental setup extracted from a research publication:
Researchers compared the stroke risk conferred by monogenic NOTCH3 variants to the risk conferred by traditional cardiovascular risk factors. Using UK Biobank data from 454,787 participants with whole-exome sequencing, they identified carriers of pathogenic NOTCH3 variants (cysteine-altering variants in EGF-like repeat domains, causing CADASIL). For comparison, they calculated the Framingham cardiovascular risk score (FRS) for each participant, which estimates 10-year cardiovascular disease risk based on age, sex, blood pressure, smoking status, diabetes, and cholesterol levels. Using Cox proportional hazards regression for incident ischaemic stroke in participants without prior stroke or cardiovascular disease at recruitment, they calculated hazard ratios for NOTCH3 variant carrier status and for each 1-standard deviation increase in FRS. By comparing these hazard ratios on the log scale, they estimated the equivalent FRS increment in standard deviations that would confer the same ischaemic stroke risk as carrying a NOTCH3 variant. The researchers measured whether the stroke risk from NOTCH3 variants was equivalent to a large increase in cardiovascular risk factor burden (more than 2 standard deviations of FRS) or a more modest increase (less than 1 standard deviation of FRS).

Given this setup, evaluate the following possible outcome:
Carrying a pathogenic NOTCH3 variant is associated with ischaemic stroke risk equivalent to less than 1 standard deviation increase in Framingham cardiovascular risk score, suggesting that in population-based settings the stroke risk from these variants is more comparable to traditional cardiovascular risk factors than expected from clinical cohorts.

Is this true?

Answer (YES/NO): NO